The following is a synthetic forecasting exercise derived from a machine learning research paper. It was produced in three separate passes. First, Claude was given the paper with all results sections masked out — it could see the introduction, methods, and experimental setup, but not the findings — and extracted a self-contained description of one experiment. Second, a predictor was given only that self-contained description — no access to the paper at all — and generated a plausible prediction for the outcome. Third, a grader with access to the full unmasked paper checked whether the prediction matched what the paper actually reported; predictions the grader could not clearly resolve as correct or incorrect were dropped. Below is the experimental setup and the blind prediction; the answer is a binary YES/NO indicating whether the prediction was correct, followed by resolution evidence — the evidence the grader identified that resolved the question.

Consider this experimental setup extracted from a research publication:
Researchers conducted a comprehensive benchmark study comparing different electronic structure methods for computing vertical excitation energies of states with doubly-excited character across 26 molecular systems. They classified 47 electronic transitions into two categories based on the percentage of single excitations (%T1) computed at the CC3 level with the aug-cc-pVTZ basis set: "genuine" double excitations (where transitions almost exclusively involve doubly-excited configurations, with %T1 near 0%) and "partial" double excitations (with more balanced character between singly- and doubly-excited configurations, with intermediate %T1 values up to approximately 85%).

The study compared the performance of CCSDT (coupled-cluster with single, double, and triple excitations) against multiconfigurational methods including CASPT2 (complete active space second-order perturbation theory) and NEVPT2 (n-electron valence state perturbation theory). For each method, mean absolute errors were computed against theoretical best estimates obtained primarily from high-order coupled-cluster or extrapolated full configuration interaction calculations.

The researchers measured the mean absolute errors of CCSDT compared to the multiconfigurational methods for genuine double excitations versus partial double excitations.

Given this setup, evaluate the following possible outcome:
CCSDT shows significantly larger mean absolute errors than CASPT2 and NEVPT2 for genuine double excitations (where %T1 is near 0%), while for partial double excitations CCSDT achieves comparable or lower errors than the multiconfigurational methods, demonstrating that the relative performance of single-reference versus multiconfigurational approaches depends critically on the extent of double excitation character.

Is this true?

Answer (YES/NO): YES